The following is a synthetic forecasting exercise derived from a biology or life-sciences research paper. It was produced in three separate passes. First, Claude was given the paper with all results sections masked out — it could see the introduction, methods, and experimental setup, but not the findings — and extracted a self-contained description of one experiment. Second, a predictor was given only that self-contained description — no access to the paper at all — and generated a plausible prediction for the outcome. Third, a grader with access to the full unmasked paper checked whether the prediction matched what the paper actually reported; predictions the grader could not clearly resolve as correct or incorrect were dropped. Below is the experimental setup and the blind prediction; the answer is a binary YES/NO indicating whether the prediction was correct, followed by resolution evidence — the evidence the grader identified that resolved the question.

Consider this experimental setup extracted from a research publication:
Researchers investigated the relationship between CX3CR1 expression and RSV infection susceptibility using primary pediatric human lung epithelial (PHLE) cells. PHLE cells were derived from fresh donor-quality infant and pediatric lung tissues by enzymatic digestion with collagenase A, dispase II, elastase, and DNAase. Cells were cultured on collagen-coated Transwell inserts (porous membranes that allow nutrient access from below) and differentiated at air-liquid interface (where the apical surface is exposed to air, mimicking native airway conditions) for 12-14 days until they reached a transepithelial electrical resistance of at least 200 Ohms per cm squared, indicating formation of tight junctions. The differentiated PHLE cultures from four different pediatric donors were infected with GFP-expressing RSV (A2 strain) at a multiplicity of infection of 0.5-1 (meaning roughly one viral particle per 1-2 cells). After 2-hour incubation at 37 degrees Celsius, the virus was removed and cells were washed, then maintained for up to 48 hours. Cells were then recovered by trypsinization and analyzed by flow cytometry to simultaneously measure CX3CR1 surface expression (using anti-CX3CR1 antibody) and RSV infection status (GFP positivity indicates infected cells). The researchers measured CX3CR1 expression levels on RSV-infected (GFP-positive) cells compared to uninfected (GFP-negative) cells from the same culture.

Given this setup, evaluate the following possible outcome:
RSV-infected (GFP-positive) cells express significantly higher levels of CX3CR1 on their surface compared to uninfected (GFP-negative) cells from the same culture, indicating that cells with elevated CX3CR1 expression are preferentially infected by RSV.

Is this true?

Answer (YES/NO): YES